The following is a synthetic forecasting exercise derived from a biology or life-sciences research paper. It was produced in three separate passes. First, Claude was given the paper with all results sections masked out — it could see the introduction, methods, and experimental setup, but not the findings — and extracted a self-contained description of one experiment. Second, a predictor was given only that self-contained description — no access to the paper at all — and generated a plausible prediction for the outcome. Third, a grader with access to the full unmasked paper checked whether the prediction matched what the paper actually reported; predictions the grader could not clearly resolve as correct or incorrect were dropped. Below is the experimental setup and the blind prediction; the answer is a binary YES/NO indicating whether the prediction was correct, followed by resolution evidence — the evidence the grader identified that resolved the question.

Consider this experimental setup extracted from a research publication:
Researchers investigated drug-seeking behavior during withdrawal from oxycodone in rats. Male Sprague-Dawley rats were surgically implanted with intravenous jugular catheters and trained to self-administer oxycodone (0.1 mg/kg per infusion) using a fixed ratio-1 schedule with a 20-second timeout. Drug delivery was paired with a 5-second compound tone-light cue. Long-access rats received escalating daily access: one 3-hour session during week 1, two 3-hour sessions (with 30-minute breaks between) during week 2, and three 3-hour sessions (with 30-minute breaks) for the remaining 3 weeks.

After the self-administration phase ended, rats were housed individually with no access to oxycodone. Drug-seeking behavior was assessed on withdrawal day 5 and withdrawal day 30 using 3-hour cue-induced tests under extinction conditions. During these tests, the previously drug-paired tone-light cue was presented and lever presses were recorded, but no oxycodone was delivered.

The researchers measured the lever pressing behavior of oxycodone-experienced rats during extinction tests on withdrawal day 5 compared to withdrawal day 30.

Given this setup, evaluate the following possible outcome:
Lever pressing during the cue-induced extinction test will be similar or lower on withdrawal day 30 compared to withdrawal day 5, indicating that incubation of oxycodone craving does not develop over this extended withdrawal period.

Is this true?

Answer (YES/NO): NO